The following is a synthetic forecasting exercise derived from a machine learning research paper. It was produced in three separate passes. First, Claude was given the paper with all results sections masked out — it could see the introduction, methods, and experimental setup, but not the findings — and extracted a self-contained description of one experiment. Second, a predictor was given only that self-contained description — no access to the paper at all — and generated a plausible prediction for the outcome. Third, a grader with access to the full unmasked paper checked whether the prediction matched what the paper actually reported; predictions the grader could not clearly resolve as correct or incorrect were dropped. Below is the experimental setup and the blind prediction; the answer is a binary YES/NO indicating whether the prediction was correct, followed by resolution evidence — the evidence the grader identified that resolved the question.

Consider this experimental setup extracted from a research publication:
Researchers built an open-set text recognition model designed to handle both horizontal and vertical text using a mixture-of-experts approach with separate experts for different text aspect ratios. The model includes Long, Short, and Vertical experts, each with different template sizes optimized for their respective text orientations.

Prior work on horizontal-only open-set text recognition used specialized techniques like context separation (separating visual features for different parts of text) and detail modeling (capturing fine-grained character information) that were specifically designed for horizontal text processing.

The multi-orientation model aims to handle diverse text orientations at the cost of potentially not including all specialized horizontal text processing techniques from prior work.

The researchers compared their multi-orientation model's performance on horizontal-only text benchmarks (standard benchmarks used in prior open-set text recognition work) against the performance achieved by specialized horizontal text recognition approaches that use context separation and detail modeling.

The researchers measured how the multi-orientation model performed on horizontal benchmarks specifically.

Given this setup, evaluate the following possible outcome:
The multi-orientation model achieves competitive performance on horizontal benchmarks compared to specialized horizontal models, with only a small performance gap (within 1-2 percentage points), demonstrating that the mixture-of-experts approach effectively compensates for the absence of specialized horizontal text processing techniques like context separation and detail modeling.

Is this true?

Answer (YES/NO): NO